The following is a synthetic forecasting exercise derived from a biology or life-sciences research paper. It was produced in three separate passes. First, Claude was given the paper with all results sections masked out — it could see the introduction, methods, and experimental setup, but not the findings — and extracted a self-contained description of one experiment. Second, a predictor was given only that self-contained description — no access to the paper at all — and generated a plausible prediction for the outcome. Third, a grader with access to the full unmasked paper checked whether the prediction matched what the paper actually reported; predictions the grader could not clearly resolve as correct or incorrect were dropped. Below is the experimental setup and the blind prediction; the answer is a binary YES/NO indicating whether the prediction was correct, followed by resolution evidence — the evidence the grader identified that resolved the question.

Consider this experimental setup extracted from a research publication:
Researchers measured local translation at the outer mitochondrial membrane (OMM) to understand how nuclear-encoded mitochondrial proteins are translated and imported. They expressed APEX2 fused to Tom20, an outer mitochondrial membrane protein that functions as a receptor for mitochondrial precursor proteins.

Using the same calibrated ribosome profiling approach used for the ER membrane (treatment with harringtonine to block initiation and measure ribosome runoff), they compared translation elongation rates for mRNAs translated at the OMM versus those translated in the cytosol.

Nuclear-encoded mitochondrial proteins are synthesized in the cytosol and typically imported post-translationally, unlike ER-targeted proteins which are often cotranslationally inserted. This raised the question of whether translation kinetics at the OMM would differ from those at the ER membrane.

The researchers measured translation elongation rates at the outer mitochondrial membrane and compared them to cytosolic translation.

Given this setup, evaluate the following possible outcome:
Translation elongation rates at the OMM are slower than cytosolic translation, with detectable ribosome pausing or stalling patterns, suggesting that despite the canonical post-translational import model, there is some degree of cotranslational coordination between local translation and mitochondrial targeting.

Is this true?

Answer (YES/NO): NO